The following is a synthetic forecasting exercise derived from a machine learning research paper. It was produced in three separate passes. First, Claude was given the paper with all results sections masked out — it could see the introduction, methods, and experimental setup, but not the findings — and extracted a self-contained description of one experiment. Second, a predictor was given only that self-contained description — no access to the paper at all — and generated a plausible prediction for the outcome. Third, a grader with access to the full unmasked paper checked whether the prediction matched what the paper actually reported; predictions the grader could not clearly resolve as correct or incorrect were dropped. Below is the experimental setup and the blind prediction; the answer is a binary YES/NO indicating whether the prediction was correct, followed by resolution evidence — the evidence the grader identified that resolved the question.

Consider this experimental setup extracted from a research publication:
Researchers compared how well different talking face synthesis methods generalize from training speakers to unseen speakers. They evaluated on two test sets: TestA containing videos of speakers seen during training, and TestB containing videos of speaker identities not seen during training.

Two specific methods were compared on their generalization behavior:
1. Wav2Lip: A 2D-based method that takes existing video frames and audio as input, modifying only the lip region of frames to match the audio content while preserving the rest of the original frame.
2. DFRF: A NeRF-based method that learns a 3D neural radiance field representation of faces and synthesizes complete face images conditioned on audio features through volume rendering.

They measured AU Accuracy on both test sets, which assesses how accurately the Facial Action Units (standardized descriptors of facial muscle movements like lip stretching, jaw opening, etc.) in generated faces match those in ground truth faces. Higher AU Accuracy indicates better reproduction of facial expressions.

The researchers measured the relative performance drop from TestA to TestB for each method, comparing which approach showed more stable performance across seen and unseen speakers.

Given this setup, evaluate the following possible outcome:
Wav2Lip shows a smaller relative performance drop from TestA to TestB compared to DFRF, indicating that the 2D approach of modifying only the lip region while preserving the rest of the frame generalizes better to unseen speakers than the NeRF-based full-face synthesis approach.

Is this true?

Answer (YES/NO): NO